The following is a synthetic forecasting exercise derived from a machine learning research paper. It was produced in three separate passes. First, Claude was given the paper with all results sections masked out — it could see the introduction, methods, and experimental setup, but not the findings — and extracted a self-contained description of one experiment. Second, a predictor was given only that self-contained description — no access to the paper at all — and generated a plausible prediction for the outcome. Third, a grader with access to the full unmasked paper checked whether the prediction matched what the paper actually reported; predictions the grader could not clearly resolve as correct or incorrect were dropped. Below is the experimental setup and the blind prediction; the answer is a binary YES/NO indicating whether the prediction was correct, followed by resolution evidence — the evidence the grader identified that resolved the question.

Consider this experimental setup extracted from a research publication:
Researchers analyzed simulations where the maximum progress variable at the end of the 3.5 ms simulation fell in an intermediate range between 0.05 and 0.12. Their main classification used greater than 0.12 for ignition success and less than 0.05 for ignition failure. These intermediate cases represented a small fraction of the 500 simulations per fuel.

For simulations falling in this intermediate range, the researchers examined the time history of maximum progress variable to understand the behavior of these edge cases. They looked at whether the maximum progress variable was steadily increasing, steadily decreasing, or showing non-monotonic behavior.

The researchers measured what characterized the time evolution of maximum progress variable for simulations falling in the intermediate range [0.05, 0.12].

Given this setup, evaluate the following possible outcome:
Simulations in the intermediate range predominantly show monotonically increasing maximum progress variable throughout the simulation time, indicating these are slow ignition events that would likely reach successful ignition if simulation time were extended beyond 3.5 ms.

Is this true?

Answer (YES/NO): NO